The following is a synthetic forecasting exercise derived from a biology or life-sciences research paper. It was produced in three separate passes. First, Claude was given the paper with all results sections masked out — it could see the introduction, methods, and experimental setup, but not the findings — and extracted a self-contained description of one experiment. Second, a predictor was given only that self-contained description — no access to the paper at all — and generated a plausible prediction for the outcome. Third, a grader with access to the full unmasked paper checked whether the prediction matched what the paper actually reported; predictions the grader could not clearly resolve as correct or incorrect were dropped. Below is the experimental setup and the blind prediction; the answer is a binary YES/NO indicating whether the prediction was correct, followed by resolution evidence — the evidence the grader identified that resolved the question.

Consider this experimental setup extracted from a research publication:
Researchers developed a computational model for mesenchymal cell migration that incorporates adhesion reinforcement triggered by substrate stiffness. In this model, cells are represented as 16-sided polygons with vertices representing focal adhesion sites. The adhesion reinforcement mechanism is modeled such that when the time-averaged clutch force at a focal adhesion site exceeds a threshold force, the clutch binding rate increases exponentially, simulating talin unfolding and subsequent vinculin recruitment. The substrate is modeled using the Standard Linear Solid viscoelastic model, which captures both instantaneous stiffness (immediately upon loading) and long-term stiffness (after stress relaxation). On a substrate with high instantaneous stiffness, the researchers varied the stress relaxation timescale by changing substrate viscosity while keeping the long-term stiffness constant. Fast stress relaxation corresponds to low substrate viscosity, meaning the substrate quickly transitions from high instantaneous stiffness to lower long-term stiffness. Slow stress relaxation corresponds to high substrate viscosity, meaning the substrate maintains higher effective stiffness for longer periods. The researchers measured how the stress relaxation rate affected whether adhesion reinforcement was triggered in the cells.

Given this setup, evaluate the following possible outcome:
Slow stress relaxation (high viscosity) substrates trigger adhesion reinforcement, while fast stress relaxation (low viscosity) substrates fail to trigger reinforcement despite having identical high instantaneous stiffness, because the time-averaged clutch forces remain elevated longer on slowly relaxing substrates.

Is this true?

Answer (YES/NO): YES